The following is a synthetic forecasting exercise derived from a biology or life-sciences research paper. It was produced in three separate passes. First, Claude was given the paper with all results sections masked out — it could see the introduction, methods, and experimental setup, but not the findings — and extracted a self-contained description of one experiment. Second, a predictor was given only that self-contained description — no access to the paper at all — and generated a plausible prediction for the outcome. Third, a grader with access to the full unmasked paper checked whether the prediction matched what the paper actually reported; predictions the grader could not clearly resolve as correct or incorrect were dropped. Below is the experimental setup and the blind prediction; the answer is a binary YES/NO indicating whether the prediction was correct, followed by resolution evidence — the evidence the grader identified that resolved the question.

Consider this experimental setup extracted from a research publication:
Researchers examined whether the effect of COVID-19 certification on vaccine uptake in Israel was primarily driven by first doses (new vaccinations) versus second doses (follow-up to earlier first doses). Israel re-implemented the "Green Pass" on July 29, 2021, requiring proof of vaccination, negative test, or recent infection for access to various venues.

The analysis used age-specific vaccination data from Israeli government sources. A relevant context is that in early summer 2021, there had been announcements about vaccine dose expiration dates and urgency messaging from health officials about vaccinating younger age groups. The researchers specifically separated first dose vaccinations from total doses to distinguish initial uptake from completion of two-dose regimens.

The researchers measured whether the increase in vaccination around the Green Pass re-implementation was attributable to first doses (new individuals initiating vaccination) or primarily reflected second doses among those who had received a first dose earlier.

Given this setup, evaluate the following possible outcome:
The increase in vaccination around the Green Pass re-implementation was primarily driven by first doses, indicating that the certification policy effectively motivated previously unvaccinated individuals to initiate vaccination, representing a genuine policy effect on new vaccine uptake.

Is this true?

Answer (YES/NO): YES